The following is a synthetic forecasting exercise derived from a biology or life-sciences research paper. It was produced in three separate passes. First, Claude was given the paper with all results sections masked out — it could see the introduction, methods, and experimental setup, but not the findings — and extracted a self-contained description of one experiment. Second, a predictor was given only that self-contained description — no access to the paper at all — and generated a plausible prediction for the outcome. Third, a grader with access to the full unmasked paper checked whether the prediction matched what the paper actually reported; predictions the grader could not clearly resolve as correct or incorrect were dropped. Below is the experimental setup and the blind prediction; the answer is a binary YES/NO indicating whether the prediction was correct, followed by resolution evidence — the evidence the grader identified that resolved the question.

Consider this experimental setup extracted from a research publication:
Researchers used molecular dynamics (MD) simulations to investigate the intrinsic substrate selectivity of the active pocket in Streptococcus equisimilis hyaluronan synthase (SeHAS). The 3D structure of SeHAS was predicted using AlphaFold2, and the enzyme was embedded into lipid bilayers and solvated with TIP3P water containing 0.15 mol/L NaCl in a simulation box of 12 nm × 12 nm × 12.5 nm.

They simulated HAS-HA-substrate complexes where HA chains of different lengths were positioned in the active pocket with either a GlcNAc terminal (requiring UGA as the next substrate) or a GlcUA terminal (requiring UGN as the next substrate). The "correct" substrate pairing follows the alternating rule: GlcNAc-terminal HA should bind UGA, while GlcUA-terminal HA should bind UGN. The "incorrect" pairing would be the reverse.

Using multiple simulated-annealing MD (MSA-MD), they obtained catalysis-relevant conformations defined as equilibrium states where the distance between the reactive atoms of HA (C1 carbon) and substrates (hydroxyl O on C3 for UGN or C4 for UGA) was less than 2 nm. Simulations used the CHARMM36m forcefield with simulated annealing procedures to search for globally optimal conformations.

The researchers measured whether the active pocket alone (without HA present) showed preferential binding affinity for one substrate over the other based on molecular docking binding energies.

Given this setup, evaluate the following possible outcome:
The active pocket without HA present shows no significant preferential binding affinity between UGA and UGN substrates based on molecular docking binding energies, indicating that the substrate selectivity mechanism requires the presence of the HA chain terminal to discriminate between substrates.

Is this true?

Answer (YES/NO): YES